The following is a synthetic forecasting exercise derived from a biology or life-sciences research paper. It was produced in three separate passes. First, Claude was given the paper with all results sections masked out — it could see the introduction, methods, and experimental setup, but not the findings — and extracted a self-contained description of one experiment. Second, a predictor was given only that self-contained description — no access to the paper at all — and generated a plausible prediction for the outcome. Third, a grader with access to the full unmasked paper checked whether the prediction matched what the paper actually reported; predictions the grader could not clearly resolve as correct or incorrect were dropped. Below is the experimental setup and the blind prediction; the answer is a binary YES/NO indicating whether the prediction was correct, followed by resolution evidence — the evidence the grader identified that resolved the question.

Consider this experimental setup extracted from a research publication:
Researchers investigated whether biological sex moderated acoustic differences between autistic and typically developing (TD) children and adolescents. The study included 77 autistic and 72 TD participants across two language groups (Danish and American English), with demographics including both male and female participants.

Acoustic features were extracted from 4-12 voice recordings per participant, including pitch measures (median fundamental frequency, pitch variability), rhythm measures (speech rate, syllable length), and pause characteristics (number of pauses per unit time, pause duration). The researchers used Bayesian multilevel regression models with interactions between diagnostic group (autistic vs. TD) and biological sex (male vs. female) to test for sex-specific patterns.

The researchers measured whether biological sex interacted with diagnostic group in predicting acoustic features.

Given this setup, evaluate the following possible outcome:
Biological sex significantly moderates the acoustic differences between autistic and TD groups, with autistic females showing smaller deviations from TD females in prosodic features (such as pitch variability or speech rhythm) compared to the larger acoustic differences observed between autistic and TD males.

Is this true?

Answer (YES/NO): NO